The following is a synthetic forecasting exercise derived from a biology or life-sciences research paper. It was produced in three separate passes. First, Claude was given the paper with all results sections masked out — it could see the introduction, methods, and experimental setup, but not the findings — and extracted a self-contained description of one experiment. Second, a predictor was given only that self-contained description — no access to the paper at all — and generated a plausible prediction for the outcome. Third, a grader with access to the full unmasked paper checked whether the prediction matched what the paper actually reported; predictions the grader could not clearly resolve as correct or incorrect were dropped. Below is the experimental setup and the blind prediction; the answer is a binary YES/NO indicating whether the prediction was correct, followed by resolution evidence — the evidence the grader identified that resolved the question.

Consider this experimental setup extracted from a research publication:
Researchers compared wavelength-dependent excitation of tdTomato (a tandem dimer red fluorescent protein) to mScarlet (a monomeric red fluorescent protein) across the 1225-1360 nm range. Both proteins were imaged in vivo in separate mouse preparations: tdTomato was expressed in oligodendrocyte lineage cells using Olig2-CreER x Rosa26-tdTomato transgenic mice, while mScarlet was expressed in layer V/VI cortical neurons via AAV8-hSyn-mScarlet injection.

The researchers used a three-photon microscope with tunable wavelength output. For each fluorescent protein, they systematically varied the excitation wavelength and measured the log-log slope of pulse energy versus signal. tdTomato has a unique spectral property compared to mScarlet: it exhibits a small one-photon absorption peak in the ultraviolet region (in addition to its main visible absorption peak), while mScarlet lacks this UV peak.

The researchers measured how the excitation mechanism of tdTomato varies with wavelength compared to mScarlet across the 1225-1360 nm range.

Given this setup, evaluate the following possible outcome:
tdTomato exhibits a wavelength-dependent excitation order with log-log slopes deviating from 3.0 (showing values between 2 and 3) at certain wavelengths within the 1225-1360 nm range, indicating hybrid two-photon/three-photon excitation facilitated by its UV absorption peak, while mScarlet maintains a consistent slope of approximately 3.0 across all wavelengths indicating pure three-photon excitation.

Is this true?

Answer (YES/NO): NO